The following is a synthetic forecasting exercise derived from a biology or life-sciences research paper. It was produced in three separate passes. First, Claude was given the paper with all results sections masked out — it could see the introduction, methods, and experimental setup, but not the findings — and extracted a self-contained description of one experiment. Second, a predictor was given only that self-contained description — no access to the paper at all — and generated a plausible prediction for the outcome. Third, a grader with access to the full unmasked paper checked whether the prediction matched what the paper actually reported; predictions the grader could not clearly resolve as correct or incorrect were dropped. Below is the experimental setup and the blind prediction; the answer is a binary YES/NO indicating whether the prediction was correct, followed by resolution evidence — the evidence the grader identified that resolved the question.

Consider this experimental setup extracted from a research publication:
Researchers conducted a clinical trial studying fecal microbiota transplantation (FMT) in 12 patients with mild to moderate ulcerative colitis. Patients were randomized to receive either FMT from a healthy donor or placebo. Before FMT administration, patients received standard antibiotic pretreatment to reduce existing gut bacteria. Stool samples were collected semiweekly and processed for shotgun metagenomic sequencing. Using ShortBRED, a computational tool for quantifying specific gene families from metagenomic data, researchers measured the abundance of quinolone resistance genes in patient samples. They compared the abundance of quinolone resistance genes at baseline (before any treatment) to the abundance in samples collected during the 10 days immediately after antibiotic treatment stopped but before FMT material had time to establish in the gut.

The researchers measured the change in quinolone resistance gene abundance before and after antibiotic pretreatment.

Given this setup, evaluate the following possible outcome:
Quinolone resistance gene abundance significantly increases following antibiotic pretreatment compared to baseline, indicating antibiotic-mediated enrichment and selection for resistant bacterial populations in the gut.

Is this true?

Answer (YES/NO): YES